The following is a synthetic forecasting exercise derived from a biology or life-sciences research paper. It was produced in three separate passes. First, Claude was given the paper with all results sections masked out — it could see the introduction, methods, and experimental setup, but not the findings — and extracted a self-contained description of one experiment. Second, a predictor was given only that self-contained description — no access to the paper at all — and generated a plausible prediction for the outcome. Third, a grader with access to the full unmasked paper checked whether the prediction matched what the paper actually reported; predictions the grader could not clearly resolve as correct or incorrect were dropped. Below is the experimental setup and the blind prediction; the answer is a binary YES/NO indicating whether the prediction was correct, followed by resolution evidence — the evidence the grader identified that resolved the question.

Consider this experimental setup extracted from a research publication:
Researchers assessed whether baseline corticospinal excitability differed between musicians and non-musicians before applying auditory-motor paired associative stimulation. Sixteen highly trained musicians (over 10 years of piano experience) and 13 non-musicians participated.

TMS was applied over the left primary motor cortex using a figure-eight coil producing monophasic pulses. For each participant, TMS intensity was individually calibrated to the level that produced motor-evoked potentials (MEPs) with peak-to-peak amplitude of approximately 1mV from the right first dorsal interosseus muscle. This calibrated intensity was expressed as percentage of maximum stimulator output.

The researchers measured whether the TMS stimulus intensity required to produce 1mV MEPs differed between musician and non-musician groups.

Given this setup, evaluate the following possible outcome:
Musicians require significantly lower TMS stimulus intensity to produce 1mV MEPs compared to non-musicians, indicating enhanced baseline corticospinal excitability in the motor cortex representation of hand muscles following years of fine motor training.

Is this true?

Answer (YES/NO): NO